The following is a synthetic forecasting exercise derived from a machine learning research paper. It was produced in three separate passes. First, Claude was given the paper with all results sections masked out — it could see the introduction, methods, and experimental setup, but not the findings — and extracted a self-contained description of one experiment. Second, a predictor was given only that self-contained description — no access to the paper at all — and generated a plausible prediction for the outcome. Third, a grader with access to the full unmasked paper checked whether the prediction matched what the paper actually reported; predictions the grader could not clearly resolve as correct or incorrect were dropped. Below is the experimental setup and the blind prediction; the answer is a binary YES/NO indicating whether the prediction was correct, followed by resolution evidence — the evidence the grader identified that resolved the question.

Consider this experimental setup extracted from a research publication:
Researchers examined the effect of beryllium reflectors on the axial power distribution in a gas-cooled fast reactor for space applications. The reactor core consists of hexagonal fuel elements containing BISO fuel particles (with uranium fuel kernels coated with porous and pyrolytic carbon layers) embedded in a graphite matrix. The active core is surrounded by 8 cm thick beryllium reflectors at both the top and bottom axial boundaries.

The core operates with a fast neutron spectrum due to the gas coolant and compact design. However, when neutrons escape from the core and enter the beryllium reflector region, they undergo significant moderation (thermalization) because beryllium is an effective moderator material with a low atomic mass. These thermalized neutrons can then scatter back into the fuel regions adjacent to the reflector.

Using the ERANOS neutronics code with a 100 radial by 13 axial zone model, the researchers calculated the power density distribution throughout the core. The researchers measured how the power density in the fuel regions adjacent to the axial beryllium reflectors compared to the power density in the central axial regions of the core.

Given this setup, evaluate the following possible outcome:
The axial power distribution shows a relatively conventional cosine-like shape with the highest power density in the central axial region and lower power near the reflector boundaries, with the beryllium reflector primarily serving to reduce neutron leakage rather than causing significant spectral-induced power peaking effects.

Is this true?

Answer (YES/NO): NO